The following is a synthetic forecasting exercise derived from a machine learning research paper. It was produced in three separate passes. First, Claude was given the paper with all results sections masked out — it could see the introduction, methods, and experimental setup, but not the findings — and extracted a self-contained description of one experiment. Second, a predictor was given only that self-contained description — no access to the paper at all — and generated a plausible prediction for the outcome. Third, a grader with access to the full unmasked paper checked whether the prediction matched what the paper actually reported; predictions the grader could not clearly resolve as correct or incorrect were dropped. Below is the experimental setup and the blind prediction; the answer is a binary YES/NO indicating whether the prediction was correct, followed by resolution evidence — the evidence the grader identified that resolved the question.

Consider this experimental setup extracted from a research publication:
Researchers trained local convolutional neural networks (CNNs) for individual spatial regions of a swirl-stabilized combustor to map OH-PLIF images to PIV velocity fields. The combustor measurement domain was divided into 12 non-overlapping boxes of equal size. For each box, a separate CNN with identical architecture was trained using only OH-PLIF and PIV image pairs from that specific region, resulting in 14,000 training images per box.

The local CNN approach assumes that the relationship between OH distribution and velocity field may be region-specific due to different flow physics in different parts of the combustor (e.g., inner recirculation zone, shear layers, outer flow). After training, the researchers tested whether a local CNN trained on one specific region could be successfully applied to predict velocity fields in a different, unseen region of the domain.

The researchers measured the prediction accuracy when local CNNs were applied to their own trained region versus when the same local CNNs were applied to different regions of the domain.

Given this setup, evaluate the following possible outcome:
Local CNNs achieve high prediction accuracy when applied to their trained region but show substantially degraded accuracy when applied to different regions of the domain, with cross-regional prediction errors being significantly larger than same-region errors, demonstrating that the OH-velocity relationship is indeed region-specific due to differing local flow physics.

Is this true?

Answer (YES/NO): NO